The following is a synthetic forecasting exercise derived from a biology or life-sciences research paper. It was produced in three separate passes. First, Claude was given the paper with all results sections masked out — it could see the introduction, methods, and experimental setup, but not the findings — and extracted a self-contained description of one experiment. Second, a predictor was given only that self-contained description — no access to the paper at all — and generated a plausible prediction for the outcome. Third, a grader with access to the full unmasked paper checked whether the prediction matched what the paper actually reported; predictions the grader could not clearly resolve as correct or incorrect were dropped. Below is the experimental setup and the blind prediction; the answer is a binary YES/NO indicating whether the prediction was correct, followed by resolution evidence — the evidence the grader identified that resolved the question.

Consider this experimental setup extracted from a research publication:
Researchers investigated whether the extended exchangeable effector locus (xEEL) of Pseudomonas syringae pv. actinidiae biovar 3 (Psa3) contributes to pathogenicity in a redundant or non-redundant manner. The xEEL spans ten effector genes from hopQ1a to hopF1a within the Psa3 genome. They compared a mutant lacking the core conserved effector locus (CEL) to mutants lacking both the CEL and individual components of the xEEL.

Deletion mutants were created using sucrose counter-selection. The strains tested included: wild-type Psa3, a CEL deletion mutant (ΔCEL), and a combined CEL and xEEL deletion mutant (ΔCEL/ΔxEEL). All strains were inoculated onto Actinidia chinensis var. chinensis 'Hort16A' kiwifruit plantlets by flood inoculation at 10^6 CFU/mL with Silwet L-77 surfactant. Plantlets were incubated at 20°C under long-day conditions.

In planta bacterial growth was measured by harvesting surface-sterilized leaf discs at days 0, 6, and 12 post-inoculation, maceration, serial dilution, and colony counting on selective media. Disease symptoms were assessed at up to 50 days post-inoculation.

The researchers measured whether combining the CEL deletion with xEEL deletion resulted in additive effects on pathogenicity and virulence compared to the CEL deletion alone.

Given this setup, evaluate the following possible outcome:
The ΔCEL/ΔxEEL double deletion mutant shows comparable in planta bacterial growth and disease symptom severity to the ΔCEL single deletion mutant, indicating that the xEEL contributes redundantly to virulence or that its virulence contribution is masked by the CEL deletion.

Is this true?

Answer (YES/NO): NO